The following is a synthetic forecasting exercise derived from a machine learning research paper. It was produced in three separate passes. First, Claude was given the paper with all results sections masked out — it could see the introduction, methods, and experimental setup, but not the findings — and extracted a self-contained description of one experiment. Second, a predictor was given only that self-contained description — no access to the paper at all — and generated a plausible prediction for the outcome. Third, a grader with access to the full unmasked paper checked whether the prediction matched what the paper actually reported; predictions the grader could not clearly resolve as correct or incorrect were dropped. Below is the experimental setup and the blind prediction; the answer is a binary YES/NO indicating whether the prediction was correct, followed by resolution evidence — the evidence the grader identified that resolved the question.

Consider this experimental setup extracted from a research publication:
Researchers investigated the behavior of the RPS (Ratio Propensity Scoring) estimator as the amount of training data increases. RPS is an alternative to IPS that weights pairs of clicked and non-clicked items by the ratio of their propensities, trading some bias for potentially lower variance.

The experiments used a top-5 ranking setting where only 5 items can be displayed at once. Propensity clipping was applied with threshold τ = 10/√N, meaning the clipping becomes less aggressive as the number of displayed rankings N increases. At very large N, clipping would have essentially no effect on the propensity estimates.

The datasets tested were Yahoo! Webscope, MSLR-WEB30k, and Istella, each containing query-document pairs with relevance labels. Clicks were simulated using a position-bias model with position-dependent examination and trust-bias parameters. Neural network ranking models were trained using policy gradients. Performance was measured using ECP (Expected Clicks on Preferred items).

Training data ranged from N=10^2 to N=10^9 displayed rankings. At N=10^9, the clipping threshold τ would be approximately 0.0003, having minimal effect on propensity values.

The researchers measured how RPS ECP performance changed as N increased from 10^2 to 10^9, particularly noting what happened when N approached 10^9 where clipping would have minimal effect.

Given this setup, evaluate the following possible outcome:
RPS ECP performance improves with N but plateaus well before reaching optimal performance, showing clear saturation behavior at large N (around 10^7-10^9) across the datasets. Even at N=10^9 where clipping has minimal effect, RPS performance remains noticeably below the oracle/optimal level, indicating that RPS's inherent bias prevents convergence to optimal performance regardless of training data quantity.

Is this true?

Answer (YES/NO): NO